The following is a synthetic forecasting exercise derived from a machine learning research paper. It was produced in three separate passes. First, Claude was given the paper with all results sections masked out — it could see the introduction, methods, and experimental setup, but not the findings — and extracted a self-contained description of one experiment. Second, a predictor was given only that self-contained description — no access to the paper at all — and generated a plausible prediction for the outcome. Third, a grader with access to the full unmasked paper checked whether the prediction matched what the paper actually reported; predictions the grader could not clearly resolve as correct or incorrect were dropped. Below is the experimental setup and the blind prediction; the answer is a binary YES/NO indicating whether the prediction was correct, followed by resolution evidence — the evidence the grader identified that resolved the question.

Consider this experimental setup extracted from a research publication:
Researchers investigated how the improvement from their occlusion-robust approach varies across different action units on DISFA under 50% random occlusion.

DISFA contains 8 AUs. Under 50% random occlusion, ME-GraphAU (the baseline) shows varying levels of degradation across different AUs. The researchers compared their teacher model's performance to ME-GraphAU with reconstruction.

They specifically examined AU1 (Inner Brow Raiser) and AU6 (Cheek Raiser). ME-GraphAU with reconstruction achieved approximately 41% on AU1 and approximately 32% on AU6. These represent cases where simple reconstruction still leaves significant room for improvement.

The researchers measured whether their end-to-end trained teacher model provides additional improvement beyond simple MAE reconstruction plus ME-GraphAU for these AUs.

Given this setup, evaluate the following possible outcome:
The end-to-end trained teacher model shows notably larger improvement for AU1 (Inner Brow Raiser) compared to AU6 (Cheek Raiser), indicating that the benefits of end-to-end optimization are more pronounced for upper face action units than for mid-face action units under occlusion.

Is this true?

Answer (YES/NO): YES